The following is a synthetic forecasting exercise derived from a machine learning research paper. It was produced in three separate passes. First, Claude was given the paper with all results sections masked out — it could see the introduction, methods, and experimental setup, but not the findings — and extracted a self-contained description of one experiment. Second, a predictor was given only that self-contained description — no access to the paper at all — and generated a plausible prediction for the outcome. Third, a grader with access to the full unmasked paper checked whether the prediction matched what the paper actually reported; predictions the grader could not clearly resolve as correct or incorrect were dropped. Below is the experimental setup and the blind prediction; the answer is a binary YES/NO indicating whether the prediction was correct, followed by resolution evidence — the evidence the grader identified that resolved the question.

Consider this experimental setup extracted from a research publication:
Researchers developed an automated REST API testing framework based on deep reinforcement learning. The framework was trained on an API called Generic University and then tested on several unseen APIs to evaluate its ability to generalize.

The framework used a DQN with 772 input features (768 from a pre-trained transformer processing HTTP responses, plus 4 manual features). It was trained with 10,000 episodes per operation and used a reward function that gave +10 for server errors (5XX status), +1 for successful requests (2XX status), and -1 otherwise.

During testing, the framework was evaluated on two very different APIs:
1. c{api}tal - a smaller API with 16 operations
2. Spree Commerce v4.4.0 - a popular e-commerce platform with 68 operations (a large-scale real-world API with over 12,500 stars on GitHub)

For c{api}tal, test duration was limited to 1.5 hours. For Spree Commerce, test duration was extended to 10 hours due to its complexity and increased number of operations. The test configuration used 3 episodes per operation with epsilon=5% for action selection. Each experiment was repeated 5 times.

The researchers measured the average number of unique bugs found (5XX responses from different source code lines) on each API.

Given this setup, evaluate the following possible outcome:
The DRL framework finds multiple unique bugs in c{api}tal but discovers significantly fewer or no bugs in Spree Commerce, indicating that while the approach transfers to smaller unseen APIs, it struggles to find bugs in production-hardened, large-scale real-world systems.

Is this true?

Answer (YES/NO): NO